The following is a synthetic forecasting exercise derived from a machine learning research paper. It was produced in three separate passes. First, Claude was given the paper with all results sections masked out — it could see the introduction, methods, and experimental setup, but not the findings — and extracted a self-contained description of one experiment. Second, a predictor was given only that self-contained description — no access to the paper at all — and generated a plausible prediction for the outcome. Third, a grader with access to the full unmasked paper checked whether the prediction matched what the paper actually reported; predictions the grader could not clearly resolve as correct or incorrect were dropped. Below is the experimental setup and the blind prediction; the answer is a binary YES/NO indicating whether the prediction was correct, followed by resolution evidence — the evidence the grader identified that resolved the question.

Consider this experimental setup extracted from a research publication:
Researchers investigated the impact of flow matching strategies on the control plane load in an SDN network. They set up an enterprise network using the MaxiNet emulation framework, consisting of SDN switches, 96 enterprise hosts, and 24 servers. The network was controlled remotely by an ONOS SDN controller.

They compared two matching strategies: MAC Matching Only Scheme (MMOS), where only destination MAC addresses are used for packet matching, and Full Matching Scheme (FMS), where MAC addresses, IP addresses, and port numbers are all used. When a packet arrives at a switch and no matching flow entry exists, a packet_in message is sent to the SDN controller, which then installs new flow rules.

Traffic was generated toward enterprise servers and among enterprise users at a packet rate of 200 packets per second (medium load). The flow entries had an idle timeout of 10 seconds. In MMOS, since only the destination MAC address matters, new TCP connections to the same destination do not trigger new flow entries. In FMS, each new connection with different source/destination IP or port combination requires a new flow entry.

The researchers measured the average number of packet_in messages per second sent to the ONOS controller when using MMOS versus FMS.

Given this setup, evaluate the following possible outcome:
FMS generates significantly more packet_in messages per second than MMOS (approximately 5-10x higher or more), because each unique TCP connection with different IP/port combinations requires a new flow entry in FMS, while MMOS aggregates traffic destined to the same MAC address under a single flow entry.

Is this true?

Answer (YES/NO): NO